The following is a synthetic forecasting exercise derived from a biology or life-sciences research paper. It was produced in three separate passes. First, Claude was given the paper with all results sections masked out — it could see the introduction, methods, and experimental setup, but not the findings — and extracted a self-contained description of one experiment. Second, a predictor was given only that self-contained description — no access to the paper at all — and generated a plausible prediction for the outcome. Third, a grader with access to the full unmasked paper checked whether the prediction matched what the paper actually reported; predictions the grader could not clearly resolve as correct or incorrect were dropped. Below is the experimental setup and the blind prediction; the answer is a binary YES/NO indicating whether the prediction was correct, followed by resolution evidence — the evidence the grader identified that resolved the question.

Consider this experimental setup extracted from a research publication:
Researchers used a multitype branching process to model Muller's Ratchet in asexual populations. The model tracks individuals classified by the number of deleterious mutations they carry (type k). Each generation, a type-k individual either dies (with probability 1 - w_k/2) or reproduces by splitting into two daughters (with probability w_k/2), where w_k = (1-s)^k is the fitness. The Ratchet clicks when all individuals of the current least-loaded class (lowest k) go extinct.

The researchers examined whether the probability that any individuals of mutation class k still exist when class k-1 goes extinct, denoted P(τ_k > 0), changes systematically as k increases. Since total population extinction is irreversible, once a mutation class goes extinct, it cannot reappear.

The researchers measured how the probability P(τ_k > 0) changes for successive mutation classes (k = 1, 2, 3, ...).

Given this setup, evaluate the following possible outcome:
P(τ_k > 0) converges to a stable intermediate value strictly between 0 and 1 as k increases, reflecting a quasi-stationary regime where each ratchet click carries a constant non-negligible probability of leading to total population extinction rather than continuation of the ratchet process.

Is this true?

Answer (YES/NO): NO